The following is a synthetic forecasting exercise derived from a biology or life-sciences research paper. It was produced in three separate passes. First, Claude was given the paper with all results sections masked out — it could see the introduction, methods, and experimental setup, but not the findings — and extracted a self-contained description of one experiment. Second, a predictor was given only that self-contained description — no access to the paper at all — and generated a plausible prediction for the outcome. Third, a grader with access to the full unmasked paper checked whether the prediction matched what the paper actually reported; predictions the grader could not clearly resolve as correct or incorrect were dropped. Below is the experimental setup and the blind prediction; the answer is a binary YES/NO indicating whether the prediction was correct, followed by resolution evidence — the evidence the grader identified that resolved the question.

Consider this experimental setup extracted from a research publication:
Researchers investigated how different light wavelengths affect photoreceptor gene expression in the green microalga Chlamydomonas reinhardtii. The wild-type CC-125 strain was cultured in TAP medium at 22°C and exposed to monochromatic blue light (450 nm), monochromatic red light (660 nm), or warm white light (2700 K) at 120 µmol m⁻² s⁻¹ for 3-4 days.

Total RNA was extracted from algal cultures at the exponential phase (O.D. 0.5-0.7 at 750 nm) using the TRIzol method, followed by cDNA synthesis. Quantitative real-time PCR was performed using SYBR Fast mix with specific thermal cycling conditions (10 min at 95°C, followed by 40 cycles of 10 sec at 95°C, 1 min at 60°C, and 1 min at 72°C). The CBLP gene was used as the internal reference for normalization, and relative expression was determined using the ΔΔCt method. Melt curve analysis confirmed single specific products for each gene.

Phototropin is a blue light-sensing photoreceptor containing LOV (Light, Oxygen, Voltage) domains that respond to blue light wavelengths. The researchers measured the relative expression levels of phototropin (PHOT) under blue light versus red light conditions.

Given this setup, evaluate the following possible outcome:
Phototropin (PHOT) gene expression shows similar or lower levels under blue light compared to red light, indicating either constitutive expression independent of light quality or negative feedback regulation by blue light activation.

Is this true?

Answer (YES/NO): YES